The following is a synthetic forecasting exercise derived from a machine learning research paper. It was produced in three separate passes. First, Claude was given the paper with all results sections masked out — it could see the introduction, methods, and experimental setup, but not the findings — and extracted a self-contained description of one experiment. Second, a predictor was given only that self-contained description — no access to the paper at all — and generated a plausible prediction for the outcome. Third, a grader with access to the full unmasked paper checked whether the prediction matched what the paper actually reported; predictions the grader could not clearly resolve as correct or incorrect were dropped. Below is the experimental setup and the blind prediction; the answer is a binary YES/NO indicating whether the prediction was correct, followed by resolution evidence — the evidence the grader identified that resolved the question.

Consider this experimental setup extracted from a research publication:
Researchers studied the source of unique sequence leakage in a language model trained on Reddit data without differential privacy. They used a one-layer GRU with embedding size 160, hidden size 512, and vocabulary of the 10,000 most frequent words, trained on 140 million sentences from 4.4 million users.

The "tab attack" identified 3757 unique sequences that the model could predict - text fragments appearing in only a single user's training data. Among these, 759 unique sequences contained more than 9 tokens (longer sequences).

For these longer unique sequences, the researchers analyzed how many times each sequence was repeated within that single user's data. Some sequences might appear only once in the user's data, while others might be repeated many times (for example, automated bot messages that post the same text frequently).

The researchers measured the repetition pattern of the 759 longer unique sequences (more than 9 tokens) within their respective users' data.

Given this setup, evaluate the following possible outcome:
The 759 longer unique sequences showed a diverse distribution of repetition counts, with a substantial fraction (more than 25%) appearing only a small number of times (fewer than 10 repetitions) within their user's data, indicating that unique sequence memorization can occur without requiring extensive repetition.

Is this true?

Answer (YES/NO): NO